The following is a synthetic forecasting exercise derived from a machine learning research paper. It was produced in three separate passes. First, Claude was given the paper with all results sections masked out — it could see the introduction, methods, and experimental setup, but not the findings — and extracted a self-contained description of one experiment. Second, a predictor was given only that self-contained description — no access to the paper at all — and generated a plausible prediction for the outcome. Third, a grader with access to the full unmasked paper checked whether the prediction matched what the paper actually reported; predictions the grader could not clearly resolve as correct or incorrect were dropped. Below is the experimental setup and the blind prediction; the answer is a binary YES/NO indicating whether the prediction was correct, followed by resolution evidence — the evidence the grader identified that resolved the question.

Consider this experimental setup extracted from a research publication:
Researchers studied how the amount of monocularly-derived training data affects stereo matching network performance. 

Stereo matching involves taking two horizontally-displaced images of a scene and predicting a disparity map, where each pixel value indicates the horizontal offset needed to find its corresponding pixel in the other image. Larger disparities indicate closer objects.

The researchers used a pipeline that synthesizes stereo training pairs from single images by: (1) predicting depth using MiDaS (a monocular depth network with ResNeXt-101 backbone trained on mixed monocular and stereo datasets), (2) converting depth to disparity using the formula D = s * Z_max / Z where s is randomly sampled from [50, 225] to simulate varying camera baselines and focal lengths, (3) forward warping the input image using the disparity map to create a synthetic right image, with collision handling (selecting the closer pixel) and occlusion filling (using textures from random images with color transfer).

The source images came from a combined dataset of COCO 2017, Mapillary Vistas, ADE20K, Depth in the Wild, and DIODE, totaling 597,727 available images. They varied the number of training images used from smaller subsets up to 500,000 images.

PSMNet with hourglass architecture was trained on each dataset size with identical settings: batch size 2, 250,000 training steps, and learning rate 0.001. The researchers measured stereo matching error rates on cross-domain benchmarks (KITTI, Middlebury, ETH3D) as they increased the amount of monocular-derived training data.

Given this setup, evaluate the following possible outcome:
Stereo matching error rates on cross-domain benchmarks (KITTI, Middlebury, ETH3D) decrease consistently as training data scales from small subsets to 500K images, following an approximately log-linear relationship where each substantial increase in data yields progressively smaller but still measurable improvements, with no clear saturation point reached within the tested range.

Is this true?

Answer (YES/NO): NO